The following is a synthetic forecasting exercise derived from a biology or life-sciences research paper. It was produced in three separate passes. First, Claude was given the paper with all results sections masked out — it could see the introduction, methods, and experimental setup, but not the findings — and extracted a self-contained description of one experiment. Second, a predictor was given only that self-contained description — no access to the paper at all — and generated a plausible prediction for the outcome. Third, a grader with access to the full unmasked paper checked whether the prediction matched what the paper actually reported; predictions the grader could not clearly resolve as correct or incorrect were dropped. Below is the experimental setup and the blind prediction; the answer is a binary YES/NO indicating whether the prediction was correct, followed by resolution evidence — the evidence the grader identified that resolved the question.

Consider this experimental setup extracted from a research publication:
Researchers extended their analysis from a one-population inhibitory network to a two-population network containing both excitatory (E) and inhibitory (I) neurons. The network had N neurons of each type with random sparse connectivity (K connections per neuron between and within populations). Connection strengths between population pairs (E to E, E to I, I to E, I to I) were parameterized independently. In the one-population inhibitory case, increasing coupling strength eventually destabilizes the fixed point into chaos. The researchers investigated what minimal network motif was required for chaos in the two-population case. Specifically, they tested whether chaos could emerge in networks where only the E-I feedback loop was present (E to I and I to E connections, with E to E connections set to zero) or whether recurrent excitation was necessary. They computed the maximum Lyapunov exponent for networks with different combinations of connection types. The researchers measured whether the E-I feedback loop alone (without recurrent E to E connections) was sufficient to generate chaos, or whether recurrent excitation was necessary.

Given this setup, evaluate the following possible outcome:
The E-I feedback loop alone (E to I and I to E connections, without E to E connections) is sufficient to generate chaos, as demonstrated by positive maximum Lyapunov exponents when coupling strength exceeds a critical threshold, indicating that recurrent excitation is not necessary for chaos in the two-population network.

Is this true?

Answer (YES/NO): YES